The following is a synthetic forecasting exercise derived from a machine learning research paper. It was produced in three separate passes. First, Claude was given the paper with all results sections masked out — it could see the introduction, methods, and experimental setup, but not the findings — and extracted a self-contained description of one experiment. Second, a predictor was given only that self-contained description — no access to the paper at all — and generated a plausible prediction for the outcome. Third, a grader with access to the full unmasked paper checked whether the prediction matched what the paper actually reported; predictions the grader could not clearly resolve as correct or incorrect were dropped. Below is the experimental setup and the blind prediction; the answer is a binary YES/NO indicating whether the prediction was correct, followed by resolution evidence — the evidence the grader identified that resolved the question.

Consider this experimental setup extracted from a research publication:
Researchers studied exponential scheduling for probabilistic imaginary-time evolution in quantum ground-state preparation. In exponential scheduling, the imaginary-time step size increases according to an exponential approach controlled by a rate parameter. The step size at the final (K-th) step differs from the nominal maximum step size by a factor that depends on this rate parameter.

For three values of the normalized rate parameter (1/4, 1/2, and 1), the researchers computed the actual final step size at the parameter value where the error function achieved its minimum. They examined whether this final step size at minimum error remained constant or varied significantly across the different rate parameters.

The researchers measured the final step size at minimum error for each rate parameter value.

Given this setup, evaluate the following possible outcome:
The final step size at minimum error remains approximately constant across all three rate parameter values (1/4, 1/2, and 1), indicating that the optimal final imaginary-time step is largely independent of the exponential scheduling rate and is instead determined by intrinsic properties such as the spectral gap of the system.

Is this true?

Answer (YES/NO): YES